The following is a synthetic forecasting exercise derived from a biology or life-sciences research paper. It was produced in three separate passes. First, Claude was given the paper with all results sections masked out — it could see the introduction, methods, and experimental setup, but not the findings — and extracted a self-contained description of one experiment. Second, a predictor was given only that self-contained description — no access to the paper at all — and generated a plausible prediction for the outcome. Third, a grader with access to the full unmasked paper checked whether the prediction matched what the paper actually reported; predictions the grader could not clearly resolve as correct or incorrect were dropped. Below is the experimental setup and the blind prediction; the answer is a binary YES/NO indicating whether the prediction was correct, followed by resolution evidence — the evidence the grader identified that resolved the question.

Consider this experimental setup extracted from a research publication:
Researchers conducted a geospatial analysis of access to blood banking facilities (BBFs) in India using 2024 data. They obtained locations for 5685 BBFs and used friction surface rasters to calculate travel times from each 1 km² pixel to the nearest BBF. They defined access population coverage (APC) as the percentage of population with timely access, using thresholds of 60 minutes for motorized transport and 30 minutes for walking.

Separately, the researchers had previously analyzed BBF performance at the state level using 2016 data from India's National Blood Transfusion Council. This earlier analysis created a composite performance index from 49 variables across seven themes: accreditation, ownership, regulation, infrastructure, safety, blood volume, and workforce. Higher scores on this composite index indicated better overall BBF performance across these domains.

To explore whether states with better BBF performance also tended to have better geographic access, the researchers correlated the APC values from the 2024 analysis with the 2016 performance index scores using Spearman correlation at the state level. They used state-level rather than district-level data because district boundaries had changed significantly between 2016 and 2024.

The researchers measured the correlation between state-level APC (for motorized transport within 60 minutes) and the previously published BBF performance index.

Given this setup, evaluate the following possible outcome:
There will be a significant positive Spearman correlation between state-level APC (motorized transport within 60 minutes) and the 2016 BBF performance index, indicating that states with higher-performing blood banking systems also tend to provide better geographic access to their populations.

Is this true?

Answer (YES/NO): YES